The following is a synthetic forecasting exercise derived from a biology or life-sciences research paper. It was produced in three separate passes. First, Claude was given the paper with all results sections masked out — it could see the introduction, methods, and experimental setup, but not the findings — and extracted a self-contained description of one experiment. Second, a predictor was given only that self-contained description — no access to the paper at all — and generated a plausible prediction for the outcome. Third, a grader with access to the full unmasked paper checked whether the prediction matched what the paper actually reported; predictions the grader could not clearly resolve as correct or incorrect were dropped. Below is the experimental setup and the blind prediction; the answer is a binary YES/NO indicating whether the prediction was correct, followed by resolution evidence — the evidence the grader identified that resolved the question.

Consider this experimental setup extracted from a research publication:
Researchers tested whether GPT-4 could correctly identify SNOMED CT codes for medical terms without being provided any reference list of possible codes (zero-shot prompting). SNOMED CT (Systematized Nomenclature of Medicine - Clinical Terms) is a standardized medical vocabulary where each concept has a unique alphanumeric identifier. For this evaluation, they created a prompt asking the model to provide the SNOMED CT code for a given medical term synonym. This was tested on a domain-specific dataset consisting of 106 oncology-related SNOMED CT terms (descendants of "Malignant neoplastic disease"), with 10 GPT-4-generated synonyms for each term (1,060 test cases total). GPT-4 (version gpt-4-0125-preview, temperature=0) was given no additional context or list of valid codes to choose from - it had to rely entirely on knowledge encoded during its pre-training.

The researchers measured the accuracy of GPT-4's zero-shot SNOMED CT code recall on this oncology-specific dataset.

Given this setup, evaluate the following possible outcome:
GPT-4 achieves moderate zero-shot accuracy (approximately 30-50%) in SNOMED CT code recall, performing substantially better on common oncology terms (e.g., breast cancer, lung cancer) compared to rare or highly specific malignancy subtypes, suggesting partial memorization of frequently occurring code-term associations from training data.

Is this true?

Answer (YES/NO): NO